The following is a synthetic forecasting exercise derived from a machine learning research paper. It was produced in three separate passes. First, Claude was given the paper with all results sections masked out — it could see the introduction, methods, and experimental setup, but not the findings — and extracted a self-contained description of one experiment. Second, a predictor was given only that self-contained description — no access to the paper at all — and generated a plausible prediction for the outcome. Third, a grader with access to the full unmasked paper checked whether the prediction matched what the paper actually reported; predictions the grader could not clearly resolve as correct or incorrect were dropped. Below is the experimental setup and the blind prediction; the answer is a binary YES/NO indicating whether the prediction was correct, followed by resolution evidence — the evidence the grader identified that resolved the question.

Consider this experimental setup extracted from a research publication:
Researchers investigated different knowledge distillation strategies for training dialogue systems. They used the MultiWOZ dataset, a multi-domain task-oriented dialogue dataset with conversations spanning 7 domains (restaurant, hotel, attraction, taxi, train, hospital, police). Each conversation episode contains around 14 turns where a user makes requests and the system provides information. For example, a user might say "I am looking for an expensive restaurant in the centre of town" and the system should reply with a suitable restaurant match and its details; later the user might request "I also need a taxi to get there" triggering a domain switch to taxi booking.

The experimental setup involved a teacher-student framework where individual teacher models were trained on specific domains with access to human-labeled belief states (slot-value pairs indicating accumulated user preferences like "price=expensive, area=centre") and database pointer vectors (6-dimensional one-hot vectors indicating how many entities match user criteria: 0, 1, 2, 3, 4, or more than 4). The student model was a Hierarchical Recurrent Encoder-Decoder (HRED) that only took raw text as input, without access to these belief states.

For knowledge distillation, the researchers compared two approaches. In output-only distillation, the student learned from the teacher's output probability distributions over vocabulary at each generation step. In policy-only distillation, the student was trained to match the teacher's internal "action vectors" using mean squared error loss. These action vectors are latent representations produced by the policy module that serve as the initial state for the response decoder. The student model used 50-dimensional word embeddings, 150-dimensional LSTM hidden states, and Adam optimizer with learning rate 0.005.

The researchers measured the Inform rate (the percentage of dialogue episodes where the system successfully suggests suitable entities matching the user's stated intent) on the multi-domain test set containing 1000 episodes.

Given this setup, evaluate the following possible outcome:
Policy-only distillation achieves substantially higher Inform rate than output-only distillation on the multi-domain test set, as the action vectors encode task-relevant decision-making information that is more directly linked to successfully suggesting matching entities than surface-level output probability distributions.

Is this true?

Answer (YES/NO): NO